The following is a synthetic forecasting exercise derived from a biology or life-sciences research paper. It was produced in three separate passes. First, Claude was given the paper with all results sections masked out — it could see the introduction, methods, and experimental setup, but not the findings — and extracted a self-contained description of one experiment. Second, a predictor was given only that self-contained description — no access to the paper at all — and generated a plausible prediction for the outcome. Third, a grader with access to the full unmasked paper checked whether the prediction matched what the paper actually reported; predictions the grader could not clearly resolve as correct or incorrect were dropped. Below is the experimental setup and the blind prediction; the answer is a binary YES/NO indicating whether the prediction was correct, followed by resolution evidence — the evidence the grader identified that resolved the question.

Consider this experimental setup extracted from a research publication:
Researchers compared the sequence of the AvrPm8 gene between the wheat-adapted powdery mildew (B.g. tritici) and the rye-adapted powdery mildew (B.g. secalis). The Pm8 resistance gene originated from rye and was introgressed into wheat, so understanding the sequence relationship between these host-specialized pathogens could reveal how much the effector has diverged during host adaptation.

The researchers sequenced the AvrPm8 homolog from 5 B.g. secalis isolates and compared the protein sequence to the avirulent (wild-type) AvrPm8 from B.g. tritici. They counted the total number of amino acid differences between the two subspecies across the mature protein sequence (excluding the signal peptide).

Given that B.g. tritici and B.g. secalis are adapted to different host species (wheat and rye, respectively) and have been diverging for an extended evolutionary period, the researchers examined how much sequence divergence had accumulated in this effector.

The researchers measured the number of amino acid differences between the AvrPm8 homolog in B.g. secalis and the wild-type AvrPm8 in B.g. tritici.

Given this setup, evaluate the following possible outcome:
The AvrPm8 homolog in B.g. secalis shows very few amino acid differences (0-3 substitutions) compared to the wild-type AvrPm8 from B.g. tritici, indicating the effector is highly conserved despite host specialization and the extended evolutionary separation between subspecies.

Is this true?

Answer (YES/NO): NO